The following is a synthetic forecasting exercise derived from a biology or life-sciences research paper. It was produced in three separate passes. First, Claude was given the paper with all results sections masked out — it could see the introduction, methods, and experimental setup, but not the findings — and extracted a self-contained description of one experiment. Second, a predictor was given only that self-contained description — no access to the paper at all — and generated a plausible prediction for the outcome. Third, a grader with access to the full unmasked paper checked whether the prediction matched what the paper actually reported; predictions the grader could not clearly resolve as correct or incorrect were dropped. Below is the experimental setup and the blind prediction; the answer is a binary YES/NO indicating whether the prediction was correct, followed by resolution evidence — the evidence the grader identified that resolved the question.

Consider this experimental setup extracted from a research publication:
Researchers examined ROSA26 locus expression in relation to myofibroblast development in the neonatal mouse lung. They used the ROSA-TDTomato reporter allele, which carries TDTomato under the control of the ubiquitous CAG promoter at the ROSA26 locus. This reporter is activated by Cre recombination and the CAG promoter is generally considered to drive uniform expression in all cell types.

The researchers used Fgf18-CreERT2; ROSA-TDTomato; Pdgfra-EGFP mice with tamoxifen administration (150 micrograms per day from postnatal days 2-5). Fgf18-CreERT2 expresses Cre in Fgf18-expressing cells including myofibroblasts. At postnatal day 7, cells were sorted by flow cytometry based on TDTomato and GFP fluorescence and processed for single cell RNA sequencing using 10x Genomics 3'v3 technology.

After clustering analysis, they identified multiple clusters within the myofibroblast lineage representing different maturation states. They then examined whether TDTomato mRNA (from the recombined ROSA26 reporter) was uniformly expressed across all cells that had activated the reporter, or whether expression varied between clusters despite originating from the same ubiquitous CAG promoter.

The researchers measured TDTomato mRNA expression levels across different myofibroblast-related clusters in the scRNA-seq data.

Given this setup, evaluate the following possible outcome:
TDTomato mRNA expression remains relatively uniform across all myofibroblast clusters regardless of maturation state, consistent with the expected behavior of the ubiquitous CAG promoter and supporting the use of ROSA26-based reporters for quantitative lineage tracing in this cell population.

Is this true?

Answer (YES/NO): NO